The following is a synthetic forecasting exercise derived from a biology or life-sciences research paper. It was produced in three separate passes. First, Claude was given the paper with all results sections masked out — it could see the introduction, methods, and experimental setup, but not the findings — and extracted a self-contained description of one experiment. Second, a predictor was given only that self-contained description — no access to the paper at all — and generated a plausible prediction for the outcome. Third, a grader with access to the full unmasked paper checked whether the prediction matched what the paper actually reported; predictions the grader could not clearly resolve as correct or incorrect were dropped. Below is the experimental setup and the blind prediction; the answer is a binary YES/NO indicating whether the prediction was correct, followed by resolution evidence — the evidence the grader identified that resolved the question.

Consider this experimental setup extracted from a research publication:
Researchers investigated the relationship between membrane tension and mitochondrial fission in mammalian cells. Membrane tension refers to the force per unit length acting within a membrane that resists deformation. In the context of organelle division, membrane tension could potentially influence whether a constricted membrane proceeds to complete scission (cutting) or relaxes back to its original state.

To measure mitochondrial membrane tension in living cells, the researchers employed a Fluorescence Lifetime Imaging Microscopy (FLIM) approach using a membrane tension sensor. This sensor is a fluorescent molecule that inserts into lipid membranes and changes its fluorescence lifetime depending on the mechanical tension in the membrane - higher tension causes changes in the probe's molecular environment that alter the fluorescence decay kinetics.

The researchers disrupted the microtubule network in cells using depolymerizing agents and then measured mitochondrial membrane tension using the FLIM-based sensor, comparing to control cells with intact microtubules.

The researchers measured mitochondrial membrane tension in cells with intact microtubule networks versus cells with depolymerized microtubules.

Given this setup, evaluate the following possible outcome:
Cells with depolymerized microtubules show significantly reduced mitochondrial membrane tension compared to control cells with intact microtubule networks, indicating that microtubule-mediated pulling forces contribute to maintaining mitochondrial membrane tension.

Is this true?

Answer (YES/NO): YES